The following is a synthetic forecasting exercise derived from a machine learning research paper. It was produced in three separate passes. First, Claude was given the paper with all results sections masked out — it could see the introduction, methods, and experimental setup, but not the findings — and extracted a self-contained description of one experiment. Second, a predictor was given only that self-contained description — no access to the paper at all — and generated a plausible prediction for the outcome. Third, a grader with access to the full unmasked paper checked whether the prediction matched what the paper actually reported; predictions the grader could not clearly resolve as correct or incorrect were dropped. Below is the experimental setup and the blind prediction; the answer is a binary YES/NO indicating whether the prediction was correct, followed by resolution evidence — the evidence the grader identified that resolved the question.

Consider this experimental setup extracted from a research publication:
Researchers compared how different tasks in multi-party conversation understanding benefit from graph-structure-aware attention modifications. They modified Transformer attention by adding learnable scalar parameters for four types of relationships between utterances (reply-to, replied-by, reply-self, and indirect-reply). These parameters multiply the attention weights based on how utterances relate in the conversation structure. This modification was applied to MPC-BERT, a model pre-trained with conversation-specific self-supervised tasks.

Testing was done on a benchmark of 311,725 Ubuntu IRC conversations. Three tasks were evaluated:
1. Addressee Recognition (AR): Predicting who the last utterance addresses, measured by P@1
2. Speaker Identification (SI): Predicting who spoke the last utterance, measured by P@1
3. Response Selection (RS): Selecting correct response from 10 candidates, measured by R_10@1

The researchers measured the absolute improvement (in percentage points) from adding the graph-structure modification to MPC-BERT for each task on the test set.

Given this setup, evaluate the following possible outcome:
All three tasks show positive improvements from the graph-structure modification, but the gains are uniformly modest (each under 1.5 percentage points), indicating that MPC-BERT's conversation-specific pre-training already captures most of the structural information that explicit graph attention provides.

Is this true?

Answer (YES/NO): NO